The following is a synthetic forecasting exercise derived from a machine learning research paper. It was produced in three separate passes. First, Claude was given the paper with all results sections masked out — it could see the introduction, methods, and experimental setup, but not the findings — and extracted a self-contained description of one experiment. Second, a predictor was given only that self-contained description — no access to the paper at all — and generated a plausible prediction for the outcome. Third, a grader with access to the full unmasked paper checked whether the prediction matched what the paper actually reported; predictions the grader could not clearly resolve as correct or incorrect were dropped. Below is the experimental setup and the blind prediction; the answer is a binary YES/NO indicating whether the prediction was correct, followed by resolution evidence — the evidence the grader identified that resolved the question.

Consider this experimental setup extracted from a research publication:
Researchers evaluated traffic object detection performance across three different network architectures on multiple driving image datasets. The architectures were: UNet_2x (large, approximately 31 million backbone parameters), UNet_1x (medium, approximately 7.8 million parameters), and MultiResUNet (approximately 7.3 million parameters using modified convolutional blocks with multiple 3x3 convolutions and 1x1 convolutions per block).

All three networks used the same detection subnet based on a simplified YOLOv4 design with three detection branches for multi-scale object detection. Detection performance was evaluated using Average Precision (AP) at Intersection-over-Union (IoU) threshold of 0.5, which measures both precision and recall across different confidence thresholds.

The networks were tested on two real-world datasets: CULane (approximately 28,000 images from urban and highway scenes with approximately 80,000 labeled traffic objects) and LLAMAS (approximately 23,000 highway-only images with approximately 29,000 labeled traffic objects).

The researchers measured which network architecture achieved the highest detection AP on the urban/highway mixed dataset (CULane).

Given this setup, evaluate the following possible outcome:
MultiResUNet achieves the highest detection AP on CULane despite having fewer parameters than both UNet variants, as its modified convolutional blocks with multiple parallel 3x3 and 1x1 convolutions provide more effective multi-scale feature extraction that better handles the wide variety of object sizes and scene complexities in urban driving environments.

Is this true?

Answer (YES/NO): NO